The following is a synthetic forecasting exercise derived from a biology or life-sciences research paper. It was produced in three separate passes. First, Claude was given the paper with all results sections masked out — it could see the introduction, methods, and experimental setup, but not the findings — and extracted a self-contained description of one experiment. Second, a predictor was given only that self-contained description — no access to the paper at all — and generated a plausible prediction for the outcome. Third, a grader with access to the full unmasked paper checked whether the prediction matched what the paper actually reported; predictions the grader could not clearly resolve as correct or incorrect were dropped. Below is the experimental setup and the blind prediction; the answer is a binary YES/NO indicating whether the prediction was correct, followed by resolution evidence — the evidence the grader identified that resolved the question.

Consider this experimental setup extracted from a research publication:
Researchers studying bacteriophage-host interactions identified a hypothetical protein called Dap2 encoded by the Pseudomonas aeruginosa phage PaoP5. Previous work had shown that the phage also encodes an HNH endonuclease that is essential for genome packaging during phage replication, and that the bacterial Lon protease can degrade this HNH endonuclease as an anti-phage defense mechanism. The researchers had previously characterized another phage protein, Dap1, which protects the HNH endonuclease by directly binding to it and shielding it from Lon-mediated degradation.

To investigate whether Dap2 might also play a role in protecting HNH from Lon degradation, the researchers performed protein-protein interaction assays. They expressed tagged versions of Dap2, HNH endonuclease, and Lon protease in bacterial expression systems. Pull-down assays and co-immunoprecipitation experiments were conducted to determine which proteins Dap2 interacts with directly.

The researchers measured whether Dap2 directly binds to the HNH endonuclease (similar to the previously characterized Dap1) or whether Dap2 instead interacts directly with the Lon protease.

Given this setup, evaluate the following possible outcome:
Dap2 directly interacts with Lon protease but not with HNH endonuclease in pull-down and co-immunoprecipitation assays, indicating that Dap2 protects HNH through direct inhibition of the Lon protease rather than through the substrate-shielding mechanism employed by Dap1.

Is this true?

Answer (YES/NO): YES